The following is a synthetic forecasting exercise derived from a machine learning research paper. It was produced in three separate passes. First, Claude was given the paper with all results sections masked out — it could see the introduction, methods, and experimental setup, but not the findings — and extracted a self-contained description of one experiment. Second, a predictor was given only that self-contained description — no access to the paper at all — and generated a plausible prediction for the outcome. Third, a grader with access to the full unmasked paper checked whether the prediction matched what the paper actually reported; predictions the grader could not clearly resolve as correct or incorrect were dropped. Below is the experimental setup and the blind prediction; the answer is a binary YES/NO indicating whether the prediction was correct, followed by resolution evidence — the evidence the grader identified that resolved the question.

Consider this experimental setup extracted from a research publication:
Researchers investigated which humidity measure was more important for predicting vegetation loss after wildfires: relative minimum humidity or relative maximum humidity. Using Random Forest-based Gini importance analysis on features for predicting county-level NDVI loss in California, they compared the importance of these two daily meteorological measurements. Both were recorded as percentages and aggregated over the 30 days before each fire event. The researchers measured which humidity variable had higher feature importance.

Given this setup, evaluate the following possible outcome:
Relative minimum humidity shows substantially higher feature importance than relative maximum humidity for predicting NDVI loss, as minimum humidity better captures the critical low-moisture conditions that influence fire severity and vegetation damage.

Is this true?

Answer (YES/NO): YES